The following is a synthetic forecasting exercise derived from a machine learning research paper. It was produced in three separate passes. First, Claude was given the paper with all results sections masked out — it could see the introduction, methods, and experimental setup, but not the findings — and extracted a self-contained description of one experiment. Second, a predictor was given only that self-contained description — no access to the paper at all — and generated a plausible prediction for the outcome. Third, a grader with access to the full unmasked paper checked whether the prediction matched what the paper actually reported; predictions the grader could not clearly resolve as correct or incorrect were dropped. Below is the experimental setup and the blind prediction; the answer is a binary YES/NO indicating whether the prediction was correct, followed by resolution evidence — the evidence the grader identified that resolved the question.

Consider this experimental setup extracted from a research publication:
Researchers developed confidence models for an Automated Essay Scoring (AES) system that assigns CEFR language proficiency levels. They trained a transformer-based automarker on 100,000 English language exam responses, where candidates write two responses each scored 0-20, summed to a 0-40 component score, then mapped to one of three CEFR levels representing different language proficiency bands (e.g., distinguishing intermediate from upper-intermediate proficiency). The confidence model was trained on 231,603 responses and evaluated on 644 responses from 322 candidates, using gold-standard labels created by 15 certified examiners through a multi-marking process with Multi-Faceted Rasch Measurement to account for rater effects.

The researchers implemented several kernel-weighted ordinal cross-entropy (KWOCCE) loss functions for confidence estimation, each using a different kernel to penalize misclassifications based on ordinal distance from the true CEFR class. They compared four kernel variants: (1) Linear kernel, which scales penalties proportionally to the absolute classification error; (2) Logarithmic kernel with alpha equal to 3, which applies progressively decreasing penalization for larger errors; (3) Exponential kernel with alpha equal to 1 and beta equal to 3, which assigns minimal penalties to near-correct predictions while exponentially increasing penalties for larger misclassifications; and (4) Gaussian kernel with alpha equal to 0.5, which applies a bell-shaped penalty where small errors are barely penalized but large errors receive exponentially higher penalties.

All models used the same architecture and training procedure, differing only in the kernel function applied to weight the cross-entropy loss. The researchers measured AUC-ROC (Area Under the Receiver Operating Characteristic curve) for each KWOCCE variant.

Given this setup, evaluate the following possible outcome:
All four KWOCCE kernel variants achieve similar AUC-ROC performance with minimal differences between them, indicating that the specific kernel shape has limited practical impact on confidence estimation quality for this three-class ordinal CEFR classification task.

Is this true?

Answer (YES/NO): NO